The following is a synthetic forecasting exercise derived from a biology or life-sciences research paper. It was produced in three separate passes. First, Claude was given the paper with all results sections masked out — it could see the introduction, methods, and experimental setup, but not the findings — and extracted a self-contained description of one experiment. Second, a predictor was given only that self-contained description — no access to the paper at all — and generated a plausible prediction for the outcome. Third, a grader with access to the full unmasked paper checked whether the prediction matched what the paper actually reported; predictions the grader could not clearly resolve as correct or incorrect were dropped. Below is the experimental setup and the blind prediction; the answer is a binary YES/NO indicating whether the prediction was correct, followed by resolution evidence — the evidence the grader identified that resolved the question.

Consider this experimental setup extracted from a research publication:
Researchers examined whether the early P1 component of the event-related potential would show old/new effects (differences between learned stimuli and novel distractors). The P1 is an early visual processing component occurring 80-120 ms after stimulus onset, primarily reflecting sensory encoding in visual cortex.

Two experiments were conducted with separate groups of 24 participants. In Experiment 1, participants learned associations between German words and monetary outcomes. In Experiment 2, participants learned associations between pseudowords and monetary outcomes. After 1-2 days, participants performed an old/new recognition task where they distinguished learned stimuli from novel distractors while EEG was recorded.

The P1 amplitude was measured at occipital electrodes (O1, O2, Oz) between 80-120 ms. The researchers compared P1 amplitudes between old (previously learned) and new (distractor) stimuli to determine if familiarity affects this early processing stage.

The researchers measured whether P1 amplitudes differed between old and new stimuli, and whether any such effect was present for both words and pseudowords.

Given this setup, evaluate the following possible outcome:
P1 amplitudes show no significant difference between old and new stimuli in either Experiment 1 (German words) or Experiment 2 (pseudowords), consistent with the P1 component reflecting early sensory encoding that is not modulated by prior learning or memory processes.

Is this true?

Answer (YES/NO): YES